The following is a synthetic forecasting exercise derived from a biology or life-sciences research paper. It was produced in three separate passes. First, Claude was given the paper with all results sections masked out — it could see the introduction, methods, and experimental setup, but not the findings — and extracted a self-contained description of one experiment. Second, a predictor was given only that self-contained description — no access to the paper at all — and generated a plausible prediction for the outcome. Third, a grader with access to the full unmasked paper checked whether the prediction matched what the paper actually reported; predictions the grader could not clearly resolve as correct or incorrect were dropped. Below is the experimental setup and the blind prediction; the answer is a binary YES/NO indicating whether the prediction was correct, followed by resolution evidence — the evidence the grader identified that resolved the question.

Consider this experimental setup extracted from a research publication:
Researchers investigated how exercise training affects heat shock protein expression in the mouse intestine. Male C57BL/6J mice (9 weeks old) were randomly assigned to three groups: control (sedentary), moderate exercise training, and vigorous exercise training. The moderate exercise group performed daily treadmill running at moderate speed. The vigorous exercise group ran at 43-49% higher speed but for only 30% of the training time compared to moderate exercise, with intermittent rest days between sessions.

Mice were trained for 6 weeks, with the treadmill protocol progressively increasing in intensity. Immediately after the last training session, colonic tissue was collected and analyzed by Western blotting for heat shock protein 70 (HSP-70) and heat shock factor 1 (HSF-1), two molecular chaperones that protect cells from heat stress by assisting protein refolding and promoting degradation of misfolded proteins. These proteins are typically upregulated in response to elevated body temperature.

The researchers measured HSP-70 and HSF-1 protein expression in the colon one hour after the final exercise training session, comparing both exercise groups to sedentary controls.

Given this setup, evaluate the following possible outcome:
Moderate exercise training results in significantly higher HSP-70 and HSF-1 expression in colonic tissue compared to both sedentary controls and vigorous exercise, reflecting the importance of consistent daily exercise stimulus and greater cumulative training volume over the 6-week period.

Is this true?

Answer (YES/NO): NO